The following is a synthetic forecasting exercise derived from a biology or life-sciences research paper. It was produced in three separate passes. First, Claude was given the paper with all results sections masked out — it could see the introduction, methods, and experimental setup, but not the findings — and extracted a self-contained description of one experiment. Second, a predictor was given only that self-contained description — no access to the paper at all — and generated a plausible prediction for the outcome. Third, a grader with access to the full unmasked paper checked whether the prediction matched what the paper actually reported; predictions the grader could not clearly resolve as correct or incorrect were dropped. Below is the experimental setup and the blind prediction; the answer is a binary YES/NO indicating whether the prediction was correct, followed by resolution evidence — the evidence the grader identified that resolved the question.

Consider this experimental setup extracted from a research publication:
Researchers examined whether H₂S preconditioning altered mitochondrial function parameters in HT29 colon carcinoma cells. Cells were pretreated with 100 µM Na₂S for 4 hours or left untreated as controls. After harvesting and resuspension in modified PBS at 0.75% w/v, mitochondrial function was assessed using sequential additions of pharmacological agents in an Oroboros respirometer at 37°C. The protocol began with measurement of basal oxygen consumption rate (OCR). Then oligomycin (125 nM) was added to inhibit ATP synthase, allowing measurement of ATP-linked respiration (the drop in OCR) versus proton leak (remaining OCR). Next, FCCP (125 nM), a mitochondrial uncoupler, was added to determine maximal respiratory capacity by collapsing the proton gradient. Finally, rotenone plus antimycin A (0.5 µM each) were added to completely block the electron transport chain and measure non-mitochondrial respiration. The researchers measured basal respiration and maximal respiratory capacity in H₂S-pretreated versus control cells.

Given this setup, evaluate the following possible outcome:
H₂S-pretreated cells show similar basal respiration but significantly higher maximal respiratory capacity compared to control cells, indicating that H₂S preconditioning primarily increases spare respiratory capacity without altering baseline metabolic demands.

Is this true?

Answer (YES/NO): NO